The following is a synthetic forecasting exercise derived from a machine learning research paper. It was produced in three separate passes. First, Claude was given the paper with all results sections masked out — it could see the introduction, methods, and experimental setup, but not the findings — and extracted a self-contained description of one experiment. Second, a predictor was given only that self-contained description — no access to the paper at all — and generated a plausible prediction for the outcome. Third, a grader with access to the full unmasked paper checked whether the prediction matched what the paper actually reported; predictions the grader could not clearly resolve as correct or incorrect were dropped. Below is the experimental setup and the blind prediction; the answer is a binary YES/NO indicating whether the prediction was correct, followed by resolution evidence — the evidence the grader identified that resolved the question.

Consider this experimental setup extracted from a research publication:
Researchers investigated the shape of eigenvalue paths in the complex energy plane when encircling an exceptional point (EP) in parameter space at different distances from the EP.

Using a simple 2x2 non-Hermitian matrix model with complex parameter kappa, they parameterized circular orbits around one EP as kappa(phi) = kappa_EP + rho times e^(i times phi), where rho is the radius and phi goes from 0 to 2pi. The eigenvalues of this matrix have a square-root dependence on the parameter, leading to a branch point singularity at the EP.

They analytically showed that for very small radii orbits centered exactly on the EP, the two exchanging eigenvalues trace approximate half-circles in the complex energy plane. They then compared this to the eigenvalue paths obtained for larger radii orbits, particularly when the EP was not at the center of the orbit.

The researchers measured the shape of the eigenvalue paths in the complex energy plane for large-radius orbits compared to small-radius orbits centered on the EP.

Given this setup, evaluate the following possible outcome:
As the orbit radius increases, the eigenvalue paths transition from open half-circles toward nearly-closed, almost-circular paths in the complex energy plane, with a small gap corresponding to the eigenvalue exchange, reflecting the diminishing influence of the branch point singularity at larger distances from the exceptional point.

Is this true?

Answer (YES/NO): NO